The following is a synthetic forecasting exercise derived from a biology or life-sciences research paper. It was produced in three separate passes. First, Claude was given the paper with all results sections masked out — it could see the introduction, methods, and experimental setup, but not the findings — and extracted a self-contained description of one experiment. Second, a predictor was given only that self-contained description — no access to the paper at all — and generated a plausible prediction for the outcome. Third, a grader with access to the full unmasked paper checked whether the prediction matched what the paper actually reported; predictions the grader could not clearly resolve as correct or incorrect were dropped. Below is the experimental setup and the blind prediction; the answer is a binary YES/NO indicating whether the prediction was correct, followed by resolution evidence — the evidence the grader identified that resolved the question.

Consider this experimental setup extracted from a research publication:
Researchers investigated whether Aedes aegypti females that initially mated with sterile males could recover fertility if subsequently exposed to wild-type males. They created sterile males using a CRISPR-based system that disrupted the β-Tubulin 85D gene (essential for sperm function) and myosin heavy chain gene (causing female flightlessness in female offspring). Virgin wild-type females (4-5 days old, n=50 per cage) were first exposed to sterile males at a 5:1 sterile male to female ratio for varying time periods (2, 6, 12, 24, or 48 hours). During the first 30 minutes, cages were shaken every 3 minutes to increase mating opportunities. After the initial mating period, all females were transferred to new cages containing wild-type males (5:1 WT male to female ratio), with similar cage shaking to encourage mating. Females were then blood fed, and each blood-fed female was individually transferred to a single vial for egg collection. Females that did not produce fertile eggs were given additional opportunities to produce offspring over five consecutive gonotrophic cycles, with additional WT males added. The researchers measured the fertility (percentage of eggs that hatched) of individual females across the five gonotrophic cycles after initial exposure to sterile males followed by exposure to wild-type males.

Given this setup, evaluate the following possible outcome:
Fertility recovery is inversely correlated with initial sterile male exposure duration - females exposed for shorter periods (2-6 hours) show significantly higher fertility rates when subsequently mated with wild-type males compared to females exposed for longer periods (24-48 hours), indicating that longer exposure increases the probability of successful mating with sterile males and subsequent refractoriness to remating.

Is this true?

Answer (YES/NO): YES